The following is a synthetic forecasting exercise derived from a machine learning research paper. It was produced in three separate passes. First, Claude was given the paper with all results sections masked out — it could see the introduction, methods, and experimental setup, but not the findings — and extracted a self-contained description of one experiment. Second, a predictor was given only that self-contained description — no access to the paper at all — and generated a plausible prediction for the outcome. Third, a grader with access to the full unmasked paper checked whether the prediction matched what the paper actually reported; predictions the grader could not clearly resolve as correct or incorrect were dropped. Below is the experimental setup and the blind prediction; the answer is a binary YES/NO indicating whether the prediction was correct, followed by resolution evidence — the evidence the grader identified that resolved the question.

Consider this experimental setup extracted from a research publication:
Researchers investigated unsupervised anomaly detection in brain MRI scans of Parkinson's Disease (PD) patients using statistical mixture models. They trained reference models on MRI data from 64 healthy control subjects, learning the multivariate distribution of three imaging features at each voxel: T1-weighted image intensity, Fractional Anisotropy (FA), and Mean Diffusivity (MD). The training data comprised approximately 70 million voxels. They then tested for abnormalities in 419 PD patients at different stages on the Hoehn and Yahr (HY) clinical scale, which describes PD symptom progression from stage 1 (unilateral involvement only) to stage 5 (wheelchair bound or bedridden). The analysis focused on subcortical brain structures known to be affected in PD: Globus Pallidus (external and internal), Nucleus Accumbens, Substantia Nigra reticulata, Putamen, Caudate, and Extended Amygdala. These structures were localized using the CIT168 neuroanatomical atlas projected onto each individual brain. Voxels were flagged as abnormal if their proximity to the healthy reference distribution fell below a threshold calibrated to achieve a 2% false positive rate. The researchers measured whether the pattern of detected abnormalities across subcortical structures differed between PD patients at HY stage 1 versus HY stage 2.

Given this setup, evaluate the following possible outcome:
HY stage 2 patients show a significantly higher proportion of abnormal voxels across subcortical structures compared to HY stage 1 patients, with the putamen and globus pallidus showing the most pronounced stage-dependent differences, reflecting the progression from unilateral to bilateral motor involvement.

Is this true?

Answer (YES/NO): NO